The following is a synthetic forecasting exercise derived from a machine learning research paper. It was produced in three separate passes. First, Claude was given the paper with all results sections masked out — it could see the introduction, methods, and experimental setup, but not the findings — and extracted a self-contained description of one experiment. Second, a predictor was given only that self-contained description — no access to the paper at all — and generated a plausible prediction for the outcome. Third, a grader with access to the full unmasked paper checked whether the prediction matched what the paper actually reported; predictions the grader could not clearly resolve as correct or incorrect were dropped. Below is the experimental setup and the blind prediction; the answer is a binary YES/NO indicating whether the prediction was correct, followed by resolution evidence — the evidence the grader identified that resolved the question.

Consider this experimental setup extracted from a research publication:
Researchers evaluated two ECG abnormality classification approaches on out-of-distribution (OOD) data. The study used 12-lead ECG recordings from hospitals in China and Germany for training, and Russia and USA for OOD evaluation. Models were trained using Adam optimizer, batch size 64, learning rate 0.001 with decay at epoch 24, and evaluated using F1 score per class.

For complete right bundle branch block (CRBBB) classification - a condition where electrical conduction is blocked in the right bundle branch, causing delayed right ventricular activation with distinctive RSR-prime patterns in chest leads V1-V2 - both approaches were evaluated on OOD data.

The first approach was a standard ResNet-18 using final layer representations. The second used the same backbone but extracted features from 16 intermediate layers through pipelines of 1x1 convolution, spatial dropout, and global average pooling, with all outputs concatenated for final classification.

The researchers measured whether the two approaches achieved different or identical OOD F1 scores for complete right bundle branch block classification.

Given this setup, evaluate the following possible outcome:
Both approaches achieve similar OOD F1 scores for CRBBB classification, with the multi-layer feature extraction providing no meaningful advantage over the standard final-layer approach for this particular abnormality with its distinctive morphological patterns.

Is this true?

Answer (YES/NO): YES